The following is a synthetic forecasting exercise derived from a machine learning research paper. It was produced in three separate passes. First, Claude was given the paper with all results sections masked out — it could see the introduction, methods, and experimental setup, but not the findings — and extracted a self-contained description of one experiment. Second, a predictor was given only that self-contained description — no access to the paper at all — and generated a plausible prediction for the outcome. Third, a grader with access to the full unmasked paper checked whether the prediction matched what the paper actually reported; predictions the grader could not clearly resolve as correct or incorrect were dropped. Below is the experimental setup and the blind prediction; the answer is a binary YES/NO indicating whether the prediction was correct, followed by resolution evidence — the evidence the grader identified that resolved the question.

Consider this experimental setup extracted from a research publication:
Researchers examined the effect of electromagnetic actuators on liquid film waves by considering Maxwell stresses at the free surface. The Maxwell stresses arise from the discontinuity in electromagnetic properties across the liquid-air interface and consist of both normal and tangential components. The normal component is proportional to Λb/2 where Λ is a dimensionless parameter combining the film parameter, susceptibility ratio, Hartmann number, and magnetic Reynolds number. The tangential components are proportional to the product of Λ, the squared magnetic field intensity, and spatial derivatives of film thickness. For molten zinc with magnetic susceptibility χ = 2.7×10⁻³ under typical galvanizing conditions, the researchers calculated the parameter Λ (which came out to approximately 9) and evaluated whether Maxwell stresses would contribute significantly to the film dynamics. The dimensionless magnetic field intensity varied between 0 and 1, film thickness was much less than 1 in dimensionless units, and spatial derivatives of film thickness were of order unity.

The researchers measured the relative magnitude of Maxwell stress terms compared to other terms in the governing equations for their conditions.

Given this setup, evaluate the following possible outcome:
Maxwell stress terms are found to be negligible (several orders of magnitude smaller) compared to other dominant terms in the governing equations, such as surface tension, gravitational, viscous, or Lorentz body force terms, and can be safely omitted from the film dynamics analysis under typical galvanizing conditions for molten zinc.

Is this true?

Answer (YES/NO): NO